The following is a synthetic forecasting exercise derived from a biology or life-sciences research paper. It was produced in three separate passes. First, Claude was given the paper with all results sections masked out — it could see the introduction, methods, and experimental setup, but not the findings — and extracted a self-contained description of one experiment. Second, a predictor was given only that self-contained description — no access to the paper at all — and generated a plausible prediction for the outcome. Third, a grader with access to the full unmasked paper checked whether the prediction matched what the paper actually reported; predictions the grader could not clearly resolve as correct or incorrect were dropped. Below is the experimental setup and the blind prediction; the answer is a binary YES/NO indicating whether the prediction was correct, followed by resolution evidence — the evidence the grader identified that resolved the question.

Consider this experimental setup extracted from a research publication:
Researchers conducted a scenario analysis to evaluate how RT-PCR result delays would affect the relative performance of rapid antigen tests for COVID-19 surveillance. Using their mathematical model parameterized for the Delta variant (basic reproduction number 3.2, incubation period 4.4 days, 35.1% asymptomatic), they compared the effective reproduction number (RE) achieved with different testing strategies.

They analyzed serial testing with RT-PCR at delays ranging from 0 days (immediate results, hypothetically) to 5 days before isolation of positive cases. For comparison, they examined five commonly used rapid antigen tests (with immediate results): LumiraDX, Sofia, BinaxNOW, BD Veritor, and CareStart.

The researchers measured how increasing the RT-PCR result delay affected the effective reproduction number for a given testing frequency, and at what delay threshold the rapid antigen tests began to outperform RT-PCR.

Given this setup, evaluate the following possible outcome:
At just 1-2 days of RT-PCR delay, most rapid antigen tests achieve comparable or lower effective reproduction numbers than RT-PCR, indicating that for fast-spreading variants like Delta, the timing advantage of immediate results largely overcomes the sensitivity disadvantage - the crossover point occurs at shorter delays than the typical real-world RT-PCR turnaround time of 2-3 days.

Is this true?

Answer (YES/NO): YES